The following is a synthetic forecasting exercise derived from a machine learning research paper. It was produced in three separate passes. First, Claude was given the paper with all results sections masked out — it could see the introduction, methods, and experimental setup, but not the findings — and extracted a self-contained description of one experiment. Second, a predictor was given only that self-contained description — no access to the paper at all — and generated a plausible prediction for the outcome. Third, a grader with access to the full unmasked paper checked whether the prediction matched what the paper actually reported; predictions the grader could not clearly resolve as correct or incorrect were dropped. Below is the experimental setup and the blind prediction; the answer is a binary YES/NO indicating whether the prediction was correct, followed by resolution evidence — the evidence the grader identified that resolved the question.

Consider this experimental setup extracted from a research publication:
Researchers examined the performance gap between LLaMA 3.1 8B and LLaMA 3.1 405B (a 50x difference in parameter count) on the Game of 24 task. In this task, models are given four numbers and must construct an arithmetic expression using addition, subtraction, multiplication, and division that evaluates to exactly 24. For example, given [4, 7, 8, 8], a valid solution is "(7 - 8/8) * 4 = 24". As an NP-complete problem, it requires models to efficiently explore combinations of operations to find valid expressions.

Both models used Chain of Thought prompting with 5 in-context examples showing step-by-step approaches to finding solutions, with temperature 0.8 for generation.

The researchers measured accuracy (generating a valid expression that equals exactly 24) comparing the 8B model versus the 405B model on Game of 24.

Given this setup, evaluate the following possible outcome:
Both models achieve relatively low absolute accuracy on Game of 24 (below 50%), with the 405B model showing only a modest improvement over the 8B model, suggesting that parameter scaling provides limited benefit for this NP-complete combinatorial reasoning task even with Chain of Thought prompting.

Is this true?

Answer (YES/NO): YES